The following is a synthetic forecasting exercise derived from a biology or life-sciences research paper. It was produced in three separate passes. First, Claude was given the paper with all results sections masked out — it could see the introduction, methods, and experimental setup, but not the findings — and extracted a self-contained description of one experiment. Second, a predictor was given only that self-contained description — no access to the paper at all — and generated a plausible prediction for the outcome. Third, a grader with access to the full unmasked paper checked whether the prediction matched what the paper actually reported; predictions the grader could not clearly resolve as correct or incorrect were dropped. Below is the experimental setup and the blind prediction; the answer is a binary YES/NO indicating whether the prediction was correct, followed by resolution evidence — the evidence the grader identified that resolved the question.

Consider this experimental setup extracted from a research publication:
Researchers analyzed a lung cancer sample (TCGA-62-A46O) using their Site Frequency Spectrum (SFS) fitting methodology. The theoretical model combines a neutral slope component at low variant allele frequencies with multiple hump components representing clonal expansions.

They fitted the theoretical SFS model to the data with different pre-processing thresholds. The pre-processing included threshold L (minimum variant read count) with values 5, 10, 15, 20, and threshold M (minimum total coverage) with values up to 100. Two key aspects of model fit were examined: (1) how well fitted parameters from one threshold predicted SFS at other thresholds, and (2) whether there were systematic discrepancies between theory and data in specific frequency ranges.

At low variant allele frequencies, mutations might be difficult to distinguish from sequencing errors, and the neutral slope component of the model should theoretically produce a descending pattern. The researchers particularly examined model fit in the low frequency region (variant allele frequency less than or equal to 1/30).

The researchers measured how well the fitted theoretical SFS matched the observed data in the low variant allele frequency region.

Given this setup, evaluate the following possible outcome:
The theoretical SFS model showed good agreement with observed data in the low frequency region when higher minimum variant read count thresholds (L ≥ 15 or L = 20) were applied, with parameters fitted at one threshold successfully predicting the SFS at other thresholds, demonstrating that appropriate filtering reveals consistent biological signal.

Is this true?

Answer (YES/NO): NO